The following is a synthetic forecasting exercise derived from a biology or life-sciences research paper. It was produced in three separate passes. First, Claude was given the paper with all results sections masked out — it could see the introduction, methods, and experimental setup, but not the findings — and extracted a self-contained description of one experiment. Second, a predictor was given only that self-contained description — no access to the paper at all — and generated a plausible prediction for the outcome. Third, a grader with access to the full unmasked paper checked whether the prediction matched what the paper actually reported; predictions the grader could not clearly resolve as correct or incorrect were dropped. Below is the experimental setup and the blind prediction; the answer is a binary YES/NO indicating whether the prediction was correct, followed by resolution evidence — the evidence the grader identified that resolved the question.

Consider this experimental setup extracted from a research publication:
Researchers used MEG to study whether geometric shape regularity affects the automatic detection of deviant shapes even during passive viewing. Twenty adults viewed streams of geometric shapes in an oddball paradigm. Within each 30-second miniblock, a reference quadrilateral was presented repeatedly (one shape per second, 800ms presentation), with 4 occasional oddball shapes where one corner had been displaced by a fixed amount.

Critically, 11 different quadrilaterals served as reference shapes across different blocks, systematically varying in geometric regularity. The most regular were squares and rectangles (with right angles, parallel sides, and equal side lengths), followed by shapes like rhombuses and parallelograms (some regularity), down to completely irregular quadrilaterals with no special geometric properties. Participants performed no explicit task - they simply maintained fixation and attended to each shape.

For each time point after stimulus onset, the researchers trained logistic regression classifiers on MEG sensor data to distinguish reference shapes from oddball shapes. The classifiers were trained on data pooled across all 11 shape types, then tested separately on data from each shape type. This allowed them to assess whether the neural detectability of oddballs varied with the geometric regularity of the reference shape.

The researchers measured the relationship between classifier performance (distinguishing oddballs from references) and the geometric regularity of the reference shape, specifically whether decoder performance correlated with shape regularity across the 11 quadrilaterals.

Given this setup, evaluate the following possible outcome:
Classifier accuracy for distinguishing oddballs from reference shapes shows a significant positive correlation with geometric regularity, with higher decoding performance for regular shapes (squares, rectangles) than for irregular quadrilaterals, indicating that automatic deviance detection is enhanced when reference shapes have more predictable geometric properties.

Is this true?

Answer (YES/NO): YES